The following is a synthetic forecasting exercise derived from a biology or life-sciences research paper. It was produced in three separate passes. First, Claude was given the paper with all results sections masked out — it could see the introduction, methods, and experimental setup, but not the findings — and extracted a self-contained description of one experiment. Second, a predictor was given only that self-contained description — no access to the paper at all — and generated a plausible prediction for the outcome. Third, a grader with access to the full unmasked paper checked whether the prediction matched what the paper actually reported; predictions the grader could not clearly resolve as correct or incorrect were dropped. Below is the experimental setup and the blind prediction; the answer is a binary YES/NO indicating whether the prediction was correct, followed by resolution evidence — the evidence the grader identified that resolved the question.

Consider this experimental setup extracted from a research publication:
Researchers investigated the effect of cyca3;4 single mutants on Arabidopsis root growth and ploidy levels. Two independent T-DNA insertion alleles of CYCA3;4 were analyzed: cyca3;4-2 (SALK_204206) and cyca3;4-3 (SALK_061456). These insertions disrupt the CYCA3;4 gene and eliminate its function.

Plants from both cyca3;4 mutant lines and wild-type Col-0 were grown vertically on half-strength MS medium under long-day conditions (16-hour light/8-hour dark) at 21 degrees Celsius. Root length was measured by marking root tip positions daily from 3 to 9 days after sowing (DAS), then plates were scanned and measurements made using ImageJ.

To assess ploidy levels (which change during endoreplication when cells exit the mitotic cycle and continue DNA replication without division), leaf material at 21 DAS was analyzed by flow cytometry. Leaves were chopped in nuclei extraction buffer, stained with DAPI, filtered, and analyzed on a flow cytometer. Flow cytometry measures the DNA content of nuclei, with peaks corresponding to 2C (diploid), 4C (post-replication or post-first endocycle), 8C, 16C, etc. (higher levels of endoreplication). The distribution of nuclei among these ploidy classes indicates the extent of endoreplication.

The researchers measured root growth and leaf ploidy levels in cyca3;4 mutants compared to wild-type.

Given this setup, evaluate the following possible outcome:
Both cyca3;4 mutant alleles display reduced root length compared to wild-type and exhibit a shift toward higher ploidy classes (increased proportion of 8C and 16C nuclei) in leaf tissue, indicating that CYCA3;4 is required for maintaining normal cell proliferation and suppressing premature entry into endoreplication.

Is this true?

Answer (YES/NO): NO